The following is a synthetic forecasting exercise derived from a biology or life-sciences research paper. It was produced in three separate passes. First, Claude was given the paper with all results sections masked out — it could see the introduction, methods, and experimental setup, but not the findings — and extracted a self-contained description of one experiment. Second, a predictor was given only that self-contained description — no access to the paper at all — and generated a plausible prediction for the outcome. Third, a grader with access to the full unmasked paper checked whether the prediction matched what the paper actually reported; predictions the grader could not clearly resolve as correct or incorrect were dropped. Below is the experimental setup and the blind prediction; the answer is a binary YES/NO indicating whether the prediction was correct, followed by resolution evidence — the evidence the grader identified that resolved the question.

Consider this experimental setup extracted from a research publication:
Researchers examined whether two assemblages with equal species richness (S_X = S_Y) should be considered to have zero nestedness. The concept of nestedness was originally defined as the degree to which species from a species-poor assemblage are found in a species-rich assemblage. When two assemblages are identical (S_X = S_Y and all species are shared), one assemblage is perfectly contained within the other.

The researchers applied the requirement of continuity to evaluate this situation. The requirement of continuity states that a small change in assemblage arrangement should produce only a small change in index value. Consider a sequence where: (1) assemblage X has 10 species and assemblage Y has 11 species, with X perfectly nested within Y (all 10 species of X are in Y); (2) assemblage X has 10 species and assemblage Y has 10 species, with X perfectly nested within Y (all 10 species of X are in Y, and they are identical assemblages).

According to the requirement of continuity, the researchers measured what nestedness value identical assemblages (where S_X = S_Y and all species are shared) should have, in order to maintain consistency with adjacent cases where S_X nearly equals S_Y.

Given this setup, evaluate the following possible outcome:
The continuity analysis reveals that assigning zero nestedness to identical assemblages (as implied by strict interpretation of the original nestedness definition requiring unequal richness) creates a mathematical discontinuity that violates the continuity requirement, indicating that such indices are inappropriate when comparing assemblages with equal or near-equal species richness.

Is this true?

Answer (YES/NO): YES